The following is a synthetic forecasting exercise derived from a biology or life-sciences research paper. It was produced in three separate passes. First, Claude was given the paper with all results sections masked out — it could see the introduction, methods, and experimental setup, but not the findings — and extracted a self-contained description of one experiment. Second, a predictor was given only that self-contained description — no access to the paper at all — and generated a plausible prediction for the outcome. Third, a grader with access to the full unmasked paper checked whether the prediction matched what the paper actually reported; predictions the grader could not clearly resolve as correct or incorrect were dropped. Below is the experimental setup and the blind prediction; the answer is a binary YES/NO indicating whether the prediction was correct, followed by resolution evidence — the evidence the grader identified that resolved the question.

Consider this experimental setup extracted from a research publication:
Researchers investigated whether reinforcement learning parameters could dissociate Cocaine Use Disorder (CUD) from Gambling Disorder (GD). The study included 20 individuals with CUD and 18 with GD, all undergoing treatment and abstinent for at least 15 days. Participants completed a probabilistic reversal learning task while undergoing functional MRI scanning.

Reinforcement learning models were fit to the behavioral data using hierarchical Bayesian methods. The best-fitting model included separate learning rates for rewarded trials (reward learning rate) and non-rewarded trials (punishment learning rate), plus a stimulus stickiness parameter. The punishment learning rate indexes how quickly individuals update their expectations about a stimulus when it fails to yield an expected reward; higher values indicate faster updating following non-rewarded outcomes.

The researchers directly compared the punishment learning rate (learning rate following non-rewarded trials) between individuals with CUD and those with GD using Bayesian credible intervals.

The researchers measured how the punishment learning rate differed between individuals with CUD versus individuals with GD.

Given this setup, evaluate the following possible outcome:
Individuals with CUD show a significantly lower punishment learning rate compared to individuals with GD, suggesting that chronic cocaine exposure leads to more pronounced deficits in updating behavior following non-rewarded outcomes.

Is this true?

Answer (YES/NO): NO